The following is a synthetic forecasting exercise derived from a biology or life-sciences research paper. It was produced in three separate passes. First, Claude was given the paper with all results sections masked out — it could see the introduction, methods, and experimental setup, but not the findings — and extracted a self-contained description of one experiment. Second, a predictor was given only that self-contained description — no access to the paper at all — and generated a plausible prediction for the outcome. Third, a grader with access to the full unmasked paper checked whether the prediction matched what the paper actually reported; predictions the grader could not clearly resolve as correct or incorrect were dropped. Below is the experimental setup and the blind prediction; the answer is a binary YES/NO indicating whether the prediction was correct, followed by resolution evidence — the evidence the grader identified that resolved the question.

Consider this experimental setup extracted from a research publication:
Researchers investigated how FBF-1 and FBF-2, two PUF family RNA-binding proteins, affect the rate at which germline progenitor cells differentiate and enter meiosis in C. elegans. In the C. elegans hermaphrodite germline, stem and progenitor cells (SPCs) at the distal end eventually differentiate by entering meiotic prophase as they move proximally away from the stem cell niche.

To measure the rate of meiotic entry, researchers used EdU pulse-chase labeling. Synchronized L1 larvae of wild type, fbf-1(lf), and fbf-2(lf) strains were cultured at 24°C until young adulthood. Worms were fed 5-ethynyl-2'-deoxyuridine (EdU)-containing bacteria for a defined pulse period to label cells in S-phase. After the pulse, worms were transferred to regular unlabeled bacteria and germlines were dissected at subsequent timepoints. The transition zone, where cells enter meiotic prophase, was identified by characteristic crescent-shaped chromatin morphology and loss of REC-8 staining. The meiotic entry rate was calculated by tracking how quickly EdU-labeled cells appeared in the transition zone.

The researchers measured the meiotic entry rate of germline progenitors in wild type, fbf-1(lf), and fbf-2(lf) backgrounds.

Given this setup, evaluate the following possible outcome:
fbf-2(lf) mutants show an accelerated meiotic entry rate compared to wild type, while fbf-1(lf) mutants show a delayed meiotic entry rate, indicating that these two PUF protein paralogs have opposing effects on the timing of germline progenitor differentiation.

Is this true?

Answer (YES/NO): NO